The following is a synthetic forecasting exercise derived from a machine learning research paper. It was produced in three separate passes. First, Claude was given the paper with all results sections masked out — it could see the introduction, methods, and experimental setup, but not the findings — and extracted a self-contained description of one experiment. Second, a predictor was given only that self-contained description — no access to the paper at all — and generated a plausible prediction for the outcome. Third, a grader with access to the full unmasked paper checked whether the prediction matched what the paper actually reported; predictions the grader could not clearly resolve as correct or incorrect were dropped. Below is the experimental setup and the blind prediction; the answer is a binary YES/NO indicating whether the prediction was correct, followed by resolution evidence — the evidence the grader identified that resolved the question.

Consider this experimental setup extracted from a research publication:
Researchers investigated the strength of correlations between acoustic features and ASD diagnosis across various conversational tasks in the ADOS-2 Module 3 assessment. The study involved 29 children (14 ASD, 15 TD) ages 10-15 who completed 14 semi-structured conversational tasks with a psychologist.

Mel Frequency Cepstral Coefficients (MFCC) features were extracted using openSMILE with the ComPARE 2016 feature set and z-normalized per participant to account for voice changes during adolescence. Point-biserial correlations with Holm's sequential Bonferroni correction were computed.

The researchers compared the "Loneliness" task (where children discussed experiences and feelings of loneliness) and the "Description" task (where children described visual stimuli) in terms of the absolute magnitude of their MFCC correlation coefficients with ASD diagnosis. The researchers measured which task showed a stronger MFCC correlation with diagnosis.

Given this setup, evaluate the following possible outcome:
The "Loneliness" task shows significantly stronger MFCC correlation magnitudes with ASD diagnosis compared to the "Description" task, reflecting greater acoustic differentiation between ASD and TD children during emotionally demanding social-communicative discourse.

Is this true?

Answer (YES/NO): YES